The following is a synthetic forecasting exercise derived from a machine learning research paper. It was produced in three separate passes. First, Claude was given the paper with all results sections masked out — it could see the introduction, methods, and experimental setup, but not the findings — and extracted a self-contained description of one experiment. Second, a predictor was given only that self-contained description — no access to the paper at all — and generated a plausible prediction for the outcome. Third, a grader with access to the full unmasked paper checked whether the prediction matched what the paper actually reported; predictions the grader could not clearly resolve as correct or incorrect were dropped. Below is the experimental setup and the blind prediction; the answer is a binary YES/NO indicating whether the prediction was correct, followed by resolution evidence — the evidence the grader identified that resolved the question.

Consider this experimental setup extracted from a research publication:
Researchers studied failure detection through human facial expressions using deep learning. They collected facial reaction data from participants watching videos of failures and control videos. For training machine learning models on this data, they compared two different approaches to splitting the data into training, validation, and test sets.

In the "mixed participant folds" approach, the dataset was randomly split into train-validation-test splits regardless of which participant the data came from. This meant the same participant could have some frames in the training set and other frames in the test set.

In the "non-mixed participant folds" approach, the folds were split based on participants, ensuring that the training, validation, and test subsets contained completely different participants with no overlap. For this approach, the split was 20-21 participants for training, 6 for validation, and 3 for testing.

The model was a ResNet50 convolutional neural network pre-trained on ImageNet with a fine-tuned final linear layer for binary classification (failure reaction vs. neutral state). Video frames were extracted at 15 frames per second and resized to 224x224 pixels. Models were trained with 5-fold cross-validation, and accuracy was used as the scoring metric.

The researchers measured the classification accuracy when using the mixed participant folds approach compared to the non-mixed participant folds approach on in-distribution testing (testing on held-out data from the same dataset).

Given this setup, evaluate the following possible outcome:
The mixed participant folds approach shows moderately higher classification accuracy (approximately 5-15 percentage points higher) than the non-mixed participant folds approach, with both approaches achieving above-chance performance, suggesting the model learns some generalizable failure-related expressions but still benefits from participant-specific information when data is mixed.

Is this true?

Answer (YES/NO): NO